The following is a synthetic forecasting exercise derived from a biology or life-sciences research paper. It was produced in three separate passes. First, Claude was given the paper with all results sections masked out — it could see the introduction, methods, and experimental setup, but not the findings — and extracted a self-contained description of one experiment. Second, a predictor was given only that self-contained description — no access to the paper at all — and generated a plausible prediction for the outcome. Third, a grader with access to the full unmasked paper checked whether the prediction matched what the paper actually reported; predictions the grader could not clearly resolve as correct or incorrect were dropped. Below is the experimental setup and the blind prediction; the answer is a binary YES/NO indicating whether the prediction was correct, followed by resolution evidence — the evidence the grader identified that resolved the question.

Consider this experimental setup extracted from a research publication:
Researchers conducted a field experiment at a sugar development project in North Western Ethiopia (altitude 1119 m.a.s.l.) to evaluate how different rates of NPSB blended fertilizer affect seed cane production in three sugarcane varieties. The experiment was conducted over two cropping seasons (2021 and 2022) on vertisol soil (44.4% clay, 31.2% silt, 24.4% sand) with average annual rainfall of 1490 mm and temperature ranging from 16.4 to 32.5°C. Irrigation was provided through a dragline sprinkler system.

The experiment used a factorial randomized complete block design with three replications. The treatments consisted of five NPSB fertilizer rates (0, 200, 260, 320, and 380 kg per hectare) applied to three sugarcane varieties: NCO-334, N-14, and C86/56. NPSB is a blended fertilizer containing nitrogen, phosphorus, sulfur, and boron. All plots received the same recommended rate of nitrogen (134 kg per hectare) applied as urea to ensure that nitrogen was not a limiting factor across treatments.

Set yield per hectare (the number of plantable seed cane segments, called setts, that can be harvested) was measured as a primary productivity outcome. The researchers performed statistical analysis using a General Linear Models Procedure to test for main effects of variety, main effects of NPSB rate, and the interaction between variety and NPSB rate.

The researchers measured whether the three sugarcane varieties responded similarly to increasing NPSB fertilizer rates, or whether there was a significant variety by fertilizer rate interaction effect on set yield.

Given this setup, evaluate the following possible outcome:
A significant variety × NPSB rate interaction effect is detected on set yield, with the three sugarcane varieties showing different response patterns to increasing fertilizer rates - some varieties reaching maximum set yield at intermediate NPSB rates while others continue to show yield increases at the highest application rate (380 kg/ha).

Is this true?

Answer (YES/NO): YES